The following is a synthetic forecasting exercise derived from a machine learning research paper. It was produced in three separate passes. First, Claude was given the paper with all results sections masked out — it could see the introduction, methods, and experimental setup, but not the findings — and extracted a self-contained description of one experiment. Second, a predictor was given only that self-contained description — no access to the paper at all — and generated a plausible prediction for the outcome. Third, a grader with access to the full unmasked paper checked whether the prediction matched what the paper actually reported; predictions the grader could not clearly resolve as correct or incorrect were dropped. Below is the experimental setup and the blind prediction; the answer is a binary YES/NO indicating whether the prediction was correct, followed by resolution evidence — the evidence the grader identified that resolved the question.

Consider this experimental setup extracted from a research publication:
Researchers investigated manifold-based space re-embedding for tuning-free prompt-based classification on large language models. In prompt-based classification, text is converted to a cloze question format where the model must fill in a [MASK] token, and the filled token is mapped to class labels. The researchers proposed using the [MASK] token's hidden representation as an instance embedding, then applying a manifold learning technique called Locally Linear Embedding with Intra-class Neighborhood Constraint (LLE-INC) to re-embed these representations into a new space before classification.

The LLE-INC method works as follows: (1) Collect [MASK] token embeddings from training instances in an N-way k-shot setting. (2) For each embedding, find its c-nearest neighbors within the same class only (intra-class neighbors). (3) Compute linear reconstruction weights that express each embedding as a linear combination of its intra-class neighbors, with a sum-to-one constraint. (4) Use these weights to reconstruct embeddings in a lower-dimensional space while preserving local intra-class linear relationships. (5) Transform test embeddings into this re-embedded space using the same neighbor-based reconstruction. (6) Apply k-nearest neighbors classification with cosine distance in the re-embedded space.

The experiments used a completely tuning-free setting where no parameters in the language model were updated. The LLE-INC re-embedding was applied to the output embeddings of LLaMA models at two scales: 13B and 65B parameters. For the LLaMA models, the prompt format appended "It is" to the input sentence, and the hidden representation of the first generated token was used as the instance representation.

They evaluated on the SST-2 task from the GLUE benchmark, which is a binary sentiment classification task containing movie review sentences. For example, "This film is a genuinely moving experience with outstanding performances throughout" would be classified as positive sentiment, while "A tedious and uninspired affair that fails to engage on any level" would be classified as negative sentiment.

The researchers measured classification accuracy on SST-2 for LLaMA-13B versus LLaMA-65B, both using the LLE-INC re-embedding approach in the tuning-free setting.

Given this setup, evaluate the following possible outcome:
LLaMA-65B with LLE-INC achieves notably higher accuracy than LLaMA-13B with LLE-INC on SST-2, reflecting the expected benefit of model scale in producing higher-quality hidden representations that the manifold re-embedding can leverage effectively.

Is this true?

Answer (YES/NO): NO